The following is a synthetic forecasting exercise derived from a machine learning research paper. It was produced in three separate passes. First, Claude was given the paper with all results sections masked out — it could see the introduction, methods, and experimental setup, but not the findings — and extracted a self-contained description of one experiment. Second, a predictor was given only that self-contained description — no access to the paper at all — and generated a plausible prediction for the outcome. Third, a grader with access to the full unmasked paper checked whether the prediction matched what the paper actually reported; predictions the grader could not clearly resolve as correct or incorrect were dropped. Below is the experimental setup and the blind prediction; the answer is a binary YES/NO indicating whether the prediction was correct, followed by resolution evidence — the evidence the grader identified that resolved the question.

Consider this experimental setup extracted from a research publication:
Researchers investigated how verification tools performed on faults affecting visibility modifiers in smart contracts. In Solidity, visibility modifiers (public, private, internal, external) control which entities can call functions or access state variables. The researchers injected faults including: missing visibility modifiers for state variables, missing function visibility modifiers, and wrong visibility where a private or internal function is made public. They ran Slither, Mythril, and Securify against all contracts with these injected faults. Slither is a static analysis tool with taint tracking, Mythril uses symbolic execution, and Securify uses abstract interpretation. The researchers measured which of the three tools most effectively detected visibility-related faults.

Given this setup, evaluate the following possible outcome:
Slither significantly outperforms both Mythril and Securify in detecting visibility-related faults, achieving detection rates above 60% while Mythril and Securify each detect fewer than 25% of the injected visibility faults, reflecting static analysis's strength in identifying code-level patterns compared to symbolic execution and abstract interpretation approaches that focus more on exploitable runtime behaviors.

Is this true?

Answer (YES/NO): NO